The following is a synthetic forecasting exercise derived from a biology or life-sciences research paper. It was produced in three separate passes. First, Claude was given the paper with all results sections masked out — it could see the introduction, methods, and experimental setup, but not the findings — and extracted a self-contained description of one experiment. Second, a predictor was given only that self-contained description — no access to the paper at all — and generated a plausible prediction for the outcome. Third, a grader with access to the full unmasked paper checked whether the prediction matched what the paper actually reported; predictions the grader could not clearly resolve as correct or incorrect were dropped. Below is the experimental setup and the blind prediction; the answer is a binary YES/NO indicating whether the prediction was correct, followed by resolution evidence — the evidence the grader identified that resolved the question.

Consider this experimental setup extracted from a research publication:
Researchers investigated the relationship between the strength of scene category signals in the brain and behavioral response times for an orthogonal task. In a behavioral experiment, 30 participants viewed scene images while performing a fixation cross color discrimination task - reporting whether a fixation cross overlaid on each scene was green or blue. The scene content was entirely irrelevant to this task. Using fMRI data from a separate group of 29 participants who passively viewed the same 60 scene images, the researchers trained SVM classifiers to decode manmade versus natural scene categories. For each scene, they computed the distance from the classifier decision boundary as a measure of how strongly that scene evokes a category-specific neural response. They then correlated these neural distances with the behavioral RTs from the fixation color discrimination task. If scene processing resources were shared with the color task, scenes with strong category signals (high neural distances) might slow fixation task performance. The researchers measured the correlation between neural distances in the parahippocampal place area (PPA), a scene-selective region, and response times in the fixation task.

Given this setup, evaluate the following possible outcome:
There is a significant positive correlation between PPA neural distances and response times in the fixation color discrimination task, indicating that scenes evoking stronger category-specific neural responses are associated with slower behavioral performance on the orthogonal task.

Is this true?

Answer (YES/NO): NO